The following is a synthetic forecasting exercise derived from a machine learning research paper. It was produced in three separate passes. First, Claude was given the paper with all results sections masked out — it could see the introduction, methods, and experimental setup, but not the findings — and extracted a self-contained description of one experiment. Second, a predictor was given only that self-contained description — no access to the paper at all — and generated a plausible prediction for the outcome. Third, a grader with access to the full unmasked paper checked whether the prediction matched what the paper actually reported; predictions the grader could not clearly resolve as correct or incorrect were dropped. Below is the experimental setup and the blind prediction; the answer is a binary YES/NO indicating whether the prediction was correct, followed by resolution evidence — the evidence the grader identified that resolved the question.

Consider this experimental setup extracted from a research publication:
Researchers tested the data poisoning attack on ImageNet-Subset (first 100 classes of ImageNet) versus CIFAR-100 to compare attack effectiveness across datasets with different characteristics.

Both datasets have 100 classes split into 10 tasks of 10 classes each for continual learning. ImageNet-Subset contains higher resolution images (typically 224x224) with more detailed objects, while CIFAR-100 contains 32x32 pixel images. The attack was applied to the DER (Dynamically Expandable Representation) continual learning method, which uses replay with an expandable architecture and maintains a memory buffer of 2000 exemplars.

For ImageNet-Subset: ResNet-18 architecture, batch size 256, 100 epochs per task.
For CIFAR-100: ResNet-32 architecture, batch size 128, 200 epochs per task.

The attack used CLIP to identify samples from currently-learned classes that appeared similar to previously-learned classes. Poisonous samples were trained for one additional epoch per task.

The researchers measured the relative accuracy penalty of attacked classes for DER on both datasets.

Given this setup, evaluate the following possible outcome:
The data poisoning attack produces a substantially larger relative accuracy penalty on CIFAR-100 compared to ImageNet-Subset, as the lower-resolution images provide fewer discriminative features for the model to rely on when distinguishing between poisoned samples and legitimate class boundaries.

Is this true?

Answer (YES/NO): NO